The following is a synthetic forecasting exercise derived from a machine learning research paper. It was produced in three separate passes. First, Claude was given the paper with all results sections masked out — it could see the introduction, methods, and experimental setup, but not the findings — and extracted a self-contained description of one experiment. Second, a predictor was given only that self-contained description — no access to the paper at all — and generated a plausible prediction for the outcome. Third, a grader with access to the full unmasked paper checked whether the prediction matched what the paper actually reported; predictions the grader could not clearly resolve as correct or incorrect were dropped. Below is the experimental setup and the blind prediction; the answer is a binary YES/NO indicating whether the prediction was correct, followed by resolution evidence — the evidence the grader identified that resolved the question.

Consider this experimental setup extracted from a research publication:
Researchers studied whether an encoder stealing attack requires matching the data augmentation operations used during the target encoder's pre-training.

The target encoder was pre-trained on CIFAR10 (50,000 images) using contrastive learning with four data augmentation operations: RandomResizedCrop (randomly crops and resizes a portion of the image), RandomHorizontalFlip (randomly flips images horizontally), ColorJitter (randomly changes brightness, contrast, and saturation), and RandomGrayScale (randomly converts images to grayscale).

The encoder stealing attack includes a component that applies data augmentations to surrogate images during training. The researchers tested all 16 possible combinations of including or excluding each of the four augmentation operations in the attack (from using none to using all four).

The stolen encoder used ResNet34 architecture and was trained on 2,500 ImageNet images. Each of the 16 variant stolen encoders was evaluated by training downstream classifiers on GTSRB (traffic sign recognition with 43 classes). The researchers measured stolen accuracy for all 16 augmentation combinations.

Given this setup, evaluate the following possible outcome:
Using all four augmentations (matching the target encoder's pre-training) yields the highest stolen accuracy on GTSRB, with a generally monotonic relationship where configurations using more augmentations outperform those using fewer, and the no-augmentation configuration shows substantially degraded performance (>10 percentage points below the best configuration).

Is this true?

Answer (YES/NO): NO